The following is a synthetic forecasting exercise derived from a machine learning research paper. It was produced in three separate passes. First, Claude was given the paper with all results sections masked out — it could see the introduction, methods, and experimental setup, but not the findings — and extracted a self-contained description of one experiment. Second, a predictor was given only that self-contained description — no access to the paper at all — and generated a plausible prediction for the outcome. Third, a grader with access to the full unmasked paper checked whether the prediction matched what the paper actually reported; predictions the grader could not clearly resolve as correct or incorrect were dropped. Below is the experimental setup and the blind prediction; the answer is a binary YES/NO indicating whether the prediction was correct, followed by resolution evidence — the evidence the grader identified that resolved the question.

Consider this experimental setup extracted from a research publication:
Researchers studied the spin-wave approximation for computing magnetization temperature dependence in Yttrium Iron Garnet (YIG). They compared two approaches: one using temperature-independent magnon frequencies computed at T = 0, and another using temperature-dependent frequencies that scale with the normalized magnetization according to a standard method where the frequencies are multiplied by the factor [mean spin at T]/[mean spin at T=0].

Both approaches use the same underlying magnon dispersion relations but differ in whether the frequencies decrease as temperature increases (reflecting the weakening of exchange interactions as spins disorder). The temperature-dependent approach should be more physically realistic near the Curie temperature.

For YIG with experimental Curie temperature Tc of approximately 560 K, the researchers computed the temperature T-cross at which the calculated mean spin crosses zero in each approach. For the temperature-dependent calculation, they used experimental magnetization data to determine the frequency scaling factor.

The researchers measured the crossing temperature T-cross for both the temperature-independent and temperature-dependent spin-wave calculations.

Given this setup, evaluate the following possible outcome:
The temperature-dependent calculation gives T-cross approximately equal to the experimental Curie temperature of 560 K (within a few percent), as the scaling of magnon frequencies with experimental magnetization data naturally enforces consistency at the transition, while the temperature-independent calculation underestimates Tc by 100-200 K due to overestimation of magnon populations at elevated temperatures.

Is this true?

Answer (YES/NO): NO